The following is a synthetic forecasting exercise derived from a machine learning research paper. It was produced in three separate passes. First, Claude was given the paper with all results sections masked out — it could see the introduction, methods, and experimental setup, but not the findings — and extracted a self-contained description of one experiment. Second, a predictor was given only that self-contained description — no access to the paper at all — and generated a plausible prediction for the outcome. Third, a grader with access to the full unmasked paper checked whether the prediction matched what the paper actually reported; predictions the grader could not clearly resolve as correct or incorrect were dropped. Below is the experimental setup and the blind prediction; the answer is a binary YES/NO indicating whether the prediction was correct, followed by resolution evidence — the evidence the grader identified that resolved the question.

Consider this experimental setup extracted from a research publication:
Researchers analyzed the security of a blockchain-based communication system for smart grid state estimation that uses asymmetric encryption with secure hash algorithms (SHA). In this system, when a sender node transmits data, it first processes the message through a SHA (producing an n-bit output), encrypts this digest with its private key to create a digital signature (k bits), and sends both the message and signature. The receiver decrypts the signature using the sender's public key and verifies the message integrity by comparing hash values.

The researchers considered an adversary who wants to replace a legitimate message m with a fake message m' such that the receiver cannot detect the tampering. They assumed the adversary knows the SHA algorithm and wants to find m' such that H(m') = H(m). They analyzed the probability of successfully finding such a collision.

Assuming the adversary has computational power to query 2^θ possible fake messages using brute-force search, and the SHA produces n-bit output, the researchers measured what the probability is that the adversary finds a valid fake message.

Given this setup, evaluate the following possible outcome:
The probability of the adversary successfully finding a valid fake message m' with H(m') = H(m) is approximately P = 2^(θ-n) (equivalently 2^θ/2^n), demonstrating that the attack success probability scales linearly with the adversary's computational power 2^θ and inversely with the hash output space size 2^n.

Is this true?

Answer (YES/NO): YES